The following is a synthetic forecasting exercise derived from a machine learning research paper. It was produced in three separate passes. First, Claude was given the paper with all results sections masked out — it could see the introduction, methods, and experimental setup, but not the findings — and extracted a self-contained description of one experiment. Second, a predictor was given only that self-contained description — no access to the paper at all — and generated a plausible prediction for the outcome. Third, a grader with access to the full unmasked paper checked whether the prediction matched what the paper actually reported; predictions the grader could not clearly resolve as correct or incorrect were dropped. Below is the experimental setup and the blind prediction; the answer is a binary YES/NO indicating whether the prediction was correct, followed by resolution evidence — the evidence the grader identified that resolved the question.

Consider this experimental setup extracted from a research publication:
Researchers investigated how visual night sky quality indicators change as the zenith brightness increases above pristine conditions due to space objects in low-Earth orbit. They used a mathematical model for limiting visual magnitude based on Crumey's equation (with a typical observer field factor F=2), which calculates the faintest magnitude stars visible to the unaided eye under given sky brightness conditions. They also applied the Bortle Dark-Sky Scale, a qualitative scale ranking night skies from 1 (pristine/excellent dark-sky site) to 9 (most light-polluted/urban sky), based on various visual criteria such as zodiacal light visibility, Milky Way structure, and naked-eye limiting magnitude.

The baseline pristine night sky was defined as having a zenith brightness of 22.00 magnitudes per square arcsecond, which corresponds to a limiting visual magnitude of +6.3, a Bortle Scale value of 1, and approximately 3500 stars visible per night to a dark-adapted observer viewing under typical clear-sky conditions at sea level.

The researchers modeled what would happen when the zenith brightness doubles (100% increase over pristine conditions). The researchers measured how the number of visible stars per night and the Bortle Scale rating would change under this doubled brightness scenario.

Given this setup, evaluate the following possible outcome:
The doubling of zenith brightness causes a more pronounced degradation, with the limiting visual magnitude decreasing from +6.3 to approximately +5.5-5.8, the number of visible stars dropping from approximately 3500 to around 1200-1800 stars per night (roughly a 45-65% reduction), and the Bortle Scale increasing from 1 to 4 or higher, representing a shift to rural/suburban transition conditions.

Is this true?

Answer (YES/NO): NO